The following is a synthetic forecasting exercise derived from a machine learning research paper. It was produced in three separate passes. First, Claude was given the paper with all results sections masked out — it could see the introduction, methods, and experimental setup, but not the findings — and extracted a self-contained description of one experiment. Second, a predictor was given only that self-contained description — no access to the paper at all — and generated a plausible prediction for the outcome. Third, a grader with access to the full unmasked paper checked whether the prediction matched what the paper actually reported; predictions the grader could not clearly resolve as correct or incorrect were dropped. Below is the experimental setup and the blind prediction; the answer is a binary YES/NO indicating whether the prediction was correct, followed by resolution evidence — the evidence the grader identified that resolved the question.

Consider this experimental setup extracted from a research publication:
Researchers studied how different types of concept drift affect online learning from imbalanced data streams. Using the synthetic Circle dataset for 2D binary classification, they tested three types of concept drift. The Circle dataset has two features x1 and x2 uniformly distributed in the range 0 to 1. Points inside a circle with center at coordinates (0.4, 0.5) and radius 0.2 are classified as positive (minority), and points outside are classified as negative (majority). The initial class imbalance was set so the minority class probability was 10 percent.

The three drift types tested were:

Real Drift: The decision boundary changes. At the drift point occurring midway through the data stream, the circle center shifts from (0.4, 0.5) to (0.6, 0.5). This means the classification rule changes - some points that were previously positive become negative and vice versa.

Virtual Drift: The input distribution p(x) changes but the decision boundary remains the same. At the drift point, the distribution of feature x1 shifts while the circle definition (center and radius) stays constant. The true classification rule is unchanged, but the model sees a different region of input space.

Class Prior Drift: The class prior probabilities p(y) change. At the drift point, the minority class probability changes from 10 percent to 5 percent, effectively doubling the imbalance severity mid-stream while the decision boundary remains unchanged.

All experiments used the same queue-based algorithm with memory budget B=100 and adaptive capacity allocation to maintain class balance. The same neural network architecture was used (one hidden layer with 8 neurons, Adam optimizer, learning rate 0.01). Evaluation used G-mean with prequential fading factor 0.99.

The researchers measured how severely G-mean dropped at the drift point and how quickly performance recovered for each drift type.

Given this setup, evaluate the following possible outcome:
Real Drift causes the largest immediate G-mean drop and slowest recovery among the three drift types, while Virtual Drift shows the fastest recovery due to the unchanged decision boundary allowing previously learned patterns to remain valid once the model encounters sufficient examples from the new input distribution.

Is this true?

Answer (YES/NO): NO